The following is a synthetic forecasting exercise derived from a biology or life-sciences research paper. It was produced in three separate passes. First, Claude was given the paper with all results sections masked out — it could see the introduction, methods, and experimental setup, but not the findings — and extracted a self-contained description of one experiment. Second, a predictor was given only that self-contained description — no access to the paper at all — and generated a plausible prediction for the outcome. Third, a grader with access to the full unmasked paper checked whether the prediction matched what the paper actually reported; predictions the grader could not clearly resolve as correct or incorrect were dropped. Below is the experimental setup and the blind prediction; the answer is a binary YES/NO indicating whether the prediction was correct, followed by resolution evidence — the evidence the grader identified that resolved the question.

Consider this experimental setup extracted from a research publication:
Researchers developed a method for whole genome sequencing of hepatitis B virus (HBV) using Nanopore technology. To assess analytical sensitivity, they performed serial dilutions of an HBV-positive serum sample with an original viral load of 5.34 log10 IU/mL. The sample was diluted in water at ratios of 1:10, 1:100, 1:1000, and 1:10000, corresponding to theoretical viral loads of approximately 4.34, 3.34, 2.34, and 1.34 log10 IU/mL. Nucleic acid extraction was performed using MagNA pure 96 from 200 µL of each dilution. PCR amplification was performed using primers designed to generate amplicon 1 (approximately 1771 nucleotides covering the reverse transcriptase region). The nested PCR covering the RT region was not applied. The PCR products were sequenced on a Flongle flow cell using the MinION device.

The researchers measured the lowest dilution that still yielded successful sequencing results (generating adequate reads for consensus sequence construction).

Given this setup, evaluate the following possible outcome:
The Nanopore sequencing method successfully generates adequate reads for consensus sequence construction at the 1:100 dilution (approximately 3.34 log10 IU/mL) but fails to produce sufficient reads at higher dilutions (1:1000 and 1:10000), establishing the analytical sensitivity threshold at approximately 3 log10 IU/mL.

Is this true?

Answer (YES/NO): YES